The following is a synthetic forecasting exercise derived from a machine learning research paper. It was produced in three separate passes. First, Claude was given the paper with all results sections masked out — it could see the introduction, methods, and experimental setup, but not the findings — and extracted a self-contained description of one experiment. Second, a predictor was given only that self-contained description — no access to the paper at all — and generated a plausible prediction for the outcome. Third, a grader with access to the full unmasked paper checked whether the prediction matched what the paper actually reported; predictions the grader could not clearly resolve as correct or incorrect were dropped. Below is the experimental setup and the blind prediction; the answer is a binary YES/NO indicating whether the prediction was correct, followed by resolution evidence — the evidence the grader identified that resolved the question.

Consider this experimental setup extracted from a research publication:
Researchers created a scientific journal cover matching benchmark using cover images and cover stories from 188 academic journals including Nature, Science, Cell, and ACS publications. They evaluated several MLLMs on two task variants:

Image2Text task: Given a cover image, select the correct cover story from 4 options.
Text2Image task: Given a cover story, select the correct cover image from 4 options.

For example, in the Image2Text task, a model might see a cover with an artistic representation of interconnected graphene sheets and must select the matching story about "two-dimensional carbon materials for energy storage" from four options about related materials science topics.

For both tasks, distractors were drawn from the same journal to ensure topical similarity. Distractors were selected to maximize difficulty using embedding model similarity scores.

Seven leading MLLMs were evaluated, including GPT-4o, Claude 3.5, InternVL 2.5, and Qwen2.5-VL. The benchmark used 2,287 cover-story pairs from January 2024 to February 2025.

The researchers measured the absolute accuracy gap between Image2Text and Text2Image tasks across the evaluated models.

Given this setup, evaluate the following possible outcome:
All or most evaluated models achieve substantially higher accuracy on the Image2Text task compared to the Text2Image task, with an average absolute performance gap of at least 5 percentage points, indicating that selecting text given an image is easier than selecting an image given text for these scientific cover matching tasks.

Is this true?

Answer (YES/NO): NO